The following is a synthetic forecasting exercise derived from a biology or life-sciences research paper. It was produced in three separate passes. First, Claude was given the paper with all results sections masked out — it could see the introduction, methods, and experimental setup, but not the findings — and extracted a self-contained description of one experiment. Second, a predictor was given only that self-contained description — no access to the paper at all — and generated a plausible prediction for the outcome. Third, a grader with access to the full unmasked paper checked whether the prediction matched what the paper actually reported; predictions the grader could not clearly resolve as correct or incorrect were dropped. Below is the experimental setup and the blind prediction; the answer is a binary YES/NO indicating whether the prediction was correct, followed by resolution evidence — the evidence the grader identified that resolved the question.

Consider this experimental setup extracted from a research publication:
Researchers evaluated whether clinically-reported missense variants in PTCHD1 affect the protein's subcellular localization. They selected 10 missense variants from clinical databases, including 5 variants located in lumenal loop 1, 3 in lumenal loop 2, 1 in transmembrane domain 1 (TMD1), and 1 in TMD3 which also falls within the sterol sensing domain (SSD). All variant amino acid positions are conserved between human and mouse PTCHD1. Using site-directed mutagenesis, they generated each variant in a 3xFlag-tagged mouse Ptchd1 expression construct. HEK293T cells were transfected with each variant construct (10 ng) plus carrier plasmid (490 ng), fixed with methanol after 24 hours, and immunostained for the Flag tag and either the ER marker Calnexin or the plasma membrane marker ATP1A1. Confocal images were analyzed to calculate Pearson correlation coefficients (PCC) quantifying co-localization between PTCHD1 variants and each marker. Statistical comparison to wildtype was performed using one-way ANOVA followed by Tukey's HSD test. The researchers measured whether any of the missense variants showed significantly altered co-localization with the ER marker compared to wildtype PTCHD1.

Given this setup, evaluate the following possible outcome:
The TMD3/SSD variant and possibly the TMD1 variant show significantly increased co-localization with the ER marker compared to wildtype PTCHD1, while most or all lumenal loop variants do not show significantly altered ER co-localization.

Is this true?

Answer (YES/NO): NO